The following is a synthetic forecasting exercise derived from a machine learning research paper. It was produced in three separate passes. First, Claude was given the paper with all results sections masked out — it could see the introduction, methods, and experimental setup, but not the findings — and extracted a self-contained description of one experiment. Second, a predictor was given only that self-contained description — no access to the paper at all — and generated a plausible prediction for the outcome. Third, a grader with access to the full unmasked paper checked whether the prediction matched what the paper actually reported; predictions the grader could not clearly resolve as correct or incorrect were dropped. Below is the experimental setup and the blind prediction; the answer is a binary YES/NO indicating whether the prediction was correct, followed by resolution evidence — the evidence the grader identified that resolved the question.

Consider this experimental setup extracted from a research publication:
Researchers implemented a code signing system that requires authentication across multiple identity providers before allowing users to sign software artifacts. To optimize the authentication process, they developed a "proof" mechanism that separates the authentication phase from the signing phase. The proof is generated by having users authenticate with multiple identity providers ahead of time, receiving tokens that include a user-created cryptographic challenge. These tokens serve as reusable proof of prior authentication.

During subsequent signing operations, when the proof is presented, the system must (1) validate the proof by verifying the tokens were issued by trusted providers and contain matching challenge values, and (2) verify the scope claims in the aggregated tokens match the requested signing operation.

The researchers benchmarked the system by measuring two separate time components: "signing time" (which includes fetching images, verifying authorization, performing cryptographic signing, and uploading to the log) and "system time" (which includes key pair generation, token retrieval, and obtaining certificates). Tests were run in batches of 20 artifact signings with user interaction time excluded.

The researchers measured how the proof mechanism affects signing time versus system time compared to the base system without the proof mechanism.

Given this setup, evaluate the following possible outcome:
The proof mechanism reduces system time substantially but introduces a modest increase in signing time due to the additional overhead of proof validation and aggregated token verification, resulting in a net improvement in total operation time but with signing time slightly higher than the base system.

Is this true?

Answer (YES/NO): NO